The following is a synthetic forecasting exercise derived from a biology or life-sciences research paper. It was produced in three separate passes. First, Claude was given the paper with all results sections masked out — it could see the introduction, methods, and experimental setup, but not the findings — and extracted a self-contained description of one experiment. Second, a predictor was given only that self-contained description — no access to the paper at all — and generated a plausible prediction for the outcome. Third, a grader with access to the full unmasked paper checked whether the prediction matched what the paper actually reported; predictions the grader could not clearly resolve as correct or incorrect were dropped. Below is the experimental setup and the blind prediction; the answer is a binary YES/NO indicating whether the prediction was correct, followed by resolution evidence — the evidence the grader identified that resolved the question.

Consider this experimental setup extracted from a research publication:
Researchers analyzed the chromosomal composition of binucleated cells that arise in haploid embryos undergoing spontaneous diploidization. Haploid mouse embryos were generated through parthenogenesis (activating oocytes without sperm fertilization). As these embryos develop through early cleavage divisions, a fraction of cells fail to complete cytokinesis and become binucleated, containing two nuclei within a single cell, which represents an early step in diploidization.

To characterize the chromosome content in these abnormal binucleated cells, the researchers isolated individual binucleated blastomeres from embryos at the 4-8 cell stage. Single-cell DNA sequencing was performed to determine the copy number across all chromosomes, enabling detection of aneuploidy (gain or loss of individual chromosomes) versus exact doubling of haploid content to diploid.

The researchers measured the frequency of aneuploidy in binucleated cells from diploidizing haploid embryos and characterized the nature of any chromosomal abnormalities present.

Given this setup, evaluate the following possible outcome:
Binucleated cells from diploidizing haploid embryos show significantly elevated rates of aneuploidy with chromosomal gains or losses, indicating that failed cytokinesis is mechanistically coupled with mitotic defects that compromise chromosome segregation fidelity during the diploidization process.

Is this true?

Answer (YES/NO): NO